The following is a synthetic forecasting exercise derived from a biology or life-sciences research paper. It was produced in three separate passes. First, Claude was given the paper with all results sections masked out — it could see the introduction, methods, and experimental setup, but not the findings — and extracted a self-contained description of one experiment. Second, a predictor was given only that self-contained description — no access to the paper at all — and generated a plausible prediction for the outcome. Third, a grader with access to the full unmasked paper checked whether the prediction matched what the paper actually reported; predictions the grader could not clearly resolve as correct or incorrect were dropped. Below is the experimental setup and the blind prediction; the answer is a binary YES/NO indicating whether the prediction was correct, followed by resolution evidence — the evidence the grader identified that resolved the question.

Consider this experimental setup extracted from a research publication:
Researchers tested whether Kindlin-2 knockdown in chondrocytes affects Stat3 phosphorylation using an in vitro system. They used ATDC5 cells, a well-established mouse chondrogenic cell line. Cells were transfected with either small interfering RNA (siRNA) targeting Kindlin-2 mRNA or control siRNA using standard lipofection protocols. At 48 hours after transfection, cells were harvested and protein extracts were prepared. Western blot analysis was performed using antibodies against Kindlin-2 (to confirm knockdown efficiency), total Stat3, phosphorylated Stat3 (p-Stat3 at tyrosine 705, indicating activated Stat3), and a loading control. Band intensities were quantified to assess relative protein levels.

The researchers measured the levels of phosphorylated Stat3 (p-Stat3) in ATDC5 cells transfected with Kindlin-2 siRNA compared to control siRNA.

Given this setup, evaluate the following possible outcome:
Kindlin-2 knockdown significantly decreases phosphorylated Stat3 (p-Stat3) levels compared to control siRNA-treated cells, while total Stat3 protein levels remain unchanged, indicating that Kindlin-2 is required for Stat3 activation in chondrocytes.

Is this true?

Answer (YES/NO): NO